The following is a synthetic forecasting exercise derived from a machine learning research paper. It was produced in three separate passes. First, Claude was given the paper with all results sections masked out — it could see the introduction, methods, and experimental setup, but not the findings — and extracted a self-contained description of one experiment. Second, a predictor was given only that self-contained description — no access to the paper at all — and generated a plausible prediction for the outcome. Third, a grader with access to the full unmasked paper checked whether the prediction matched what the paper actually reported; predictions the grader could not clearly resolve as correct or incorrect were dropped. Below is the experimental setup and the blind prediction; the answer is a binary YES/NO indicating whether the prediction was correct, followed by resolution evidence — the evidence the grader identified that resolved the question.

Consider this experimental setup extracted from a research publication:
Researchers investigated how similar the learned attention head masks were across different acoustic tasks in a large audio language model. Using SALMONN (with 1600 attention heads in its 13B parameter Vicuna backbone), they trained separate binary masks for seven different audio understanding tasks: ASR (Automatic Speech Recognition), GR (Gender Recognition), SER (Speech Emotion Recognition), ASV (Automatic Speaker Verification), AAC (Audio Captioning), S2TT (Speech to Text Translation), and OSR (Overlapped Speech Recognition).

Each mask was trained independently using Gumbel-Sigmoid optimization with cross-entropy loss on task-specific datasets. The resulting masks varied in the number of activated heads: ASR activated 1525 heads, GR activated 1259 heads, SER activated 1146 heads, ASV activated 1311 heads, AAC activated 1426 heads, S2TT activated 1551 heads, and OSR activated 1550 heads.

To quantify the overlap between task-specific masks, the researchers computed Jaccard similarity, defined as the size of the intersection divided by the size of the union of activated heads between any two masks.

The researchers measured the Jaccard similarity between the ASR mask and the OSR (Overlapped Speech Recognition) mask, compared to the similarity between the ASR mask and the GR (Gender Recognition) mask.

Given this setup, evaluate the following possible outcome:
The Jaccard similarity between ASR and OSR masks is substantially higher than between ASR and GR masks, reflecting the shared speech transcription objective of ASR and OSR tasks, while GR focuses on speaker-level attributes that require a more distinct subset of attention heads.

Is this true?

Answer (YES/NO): YES